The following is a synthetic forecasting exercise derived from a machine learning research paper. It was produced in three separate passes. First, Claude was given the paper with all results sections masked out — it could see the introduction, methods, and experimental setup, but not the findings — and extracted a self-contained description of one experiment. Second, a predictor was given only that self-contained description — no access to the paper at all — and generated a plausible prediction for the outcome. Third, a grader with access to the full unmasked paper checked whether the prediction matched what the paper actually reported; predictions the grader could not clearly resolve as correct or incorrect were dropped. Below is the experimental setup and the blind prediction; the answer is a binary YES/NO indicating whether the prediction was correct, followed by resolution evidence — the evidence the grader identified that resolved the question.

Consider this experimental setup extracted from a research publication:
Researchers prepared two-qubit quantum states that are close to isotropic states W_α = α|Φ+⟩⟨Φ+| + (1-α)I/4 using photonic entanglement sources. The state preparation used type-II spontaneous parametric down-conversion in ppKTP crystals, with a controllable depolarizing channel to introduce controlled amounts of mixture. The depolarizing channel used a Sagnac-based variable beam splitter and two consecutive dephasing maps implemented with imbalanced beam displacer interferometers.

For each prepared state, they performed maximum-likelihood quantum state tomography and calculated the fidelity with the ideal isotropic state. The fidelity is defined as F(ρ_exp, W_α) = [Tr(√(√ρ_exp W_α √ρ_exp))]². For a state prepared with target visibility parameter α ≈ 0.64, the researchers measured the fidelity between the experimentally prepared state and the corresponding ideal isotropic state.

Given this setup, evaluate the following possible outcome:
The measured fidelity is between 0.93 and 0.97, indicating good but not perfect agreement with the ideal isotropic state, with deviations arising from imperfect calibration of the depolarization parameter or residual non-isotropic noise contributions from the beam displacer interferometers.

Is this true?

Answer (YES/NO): NO